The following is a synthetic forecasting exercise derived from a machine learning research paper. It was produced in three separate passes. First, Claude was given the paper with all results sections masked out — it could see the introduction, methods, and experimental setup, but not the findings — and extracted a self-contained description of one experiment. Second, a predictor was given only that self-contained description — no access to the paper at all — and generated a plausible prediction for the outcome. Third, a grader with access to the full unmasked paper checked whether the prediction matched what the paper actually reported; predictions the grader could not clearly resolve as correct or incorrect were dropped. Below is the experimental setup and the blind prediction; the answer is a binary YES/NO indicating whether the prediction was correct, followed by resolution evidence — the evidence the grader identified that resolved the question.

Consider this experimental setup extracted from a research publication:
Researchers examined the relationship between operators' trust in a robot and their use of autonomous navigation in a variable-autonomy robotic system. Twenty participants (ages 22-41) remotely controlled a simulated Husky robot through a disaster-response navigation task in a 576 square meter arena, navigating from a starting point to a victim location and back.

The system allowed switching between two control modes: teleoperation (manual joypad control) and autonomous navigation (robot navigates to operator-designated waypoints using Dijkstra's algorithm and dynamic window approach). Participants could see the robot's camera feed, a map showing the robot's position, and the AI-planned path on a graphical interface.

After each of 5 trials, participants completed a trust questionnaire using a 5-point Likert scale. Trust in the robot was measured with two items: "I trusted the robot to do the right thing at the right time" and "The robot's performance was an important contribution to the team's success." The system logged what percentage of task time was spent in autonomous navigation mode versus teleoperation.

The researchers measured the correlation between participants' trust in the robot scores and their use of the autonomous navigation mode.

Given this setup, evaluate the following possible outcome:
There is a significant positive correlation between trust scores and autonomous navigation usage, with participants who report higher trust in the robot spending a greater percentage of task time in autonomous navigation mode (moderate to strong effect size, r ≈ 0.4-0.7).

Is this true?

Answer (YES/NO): NO